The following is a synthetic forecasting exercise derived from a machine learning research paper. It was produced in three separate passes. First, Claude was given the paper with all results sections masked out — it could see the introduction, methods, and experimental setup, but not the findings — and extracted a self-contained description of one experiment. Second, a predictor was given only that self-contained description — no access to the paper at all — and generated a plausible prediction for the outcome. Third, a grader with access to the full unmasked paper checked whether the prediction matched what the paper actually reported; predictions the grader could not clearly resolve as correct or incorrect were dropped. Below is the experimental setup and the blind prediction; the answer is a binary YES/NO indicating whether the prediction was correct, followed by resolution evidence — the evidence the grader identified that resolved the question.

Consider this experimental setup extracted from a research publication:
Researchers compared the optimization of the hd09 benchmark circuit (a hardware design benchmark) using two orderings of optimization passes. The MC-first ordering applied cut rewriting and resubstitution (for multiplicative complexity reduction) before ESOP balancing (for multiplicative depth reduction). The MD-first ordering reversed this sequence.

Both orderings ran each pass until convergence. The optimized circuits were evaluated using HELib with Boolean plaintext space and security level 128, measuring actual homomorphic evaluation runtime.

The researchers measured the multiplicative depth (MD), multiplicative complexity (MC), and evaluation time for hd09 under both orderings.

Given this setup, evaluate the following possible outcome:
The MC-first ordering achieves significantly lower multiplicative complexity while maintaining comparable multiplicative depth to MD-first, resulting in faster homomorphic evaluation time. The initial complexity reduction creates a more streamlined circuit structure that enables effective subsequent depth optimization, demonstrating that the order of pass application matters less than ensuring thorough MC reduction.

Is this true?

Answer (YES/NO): NO